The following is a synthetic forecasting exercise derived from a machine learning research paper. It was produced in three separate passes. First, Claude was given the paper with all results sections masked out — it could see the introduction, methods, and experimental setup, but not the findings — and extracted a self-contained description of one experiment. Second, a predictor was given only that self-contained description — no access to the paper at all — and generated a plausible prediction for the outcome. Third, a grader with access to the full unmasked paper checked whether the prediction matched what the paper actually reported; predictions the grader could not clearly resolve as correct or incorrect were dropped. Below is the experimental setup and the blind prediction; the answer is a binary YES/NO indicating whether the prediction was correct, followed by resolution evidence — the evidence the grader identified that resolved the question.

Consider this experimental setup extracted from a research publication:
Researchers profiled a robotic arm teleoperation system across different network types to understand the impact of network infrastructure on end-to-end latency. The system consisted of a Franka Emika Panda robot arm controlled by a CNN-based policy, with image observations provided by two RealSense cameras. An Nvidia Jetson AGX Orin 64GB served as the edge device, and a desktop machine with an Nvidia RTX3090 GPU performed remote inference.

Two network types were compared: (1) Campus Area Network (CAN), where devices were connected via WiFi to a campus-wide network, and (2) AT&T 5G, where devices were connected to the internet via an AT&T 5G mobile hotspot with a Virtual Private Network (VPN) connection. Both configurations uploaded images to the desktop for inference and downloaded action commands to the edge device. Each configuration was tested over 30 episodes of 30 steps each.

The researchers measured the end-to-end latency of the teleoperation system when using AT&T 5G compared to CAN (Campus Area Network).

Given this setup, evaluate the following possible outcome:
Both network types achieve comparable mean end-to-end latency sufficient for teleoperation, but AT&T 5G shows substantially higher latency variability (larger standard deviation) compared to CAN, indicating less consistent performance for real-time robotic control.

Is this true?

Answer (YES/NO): NO